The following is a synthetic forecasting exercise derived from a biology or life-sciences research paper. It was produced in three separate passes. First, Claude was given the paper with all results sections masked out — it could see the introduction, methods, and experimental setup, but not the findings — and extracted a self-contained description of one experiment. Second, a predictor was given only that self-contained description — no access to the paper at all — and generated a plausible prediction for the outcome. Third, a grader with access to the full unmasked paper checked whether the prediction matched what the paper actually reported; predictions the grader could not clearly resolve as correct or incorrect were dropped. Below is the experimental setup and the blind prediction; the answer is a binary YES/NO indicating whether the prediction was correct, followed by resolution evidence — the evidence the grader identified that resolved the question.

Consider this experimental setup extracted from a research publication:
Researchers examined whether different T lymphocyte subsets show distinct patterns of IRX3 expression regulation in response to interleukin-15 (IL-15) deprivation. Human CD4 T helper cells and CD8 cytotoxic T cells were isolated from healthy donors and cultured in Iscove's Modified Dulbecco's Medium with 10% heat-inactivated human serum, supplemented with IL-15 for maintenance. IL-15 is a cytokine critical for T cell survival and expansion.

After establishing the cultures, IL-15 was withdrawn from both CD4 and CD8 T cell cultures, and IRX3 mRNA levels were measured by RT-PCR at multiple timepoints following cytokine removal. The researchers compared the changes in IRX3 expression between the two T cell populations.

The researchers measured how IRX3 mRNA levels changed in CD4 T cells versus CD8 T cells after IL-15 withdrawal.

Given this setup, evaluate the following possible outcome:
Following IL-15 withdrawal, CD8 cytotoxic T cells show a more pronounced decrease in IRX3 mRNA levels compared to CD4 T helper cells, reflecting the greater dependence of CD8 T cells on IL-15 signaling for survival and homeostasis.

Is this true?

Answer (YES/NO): YES